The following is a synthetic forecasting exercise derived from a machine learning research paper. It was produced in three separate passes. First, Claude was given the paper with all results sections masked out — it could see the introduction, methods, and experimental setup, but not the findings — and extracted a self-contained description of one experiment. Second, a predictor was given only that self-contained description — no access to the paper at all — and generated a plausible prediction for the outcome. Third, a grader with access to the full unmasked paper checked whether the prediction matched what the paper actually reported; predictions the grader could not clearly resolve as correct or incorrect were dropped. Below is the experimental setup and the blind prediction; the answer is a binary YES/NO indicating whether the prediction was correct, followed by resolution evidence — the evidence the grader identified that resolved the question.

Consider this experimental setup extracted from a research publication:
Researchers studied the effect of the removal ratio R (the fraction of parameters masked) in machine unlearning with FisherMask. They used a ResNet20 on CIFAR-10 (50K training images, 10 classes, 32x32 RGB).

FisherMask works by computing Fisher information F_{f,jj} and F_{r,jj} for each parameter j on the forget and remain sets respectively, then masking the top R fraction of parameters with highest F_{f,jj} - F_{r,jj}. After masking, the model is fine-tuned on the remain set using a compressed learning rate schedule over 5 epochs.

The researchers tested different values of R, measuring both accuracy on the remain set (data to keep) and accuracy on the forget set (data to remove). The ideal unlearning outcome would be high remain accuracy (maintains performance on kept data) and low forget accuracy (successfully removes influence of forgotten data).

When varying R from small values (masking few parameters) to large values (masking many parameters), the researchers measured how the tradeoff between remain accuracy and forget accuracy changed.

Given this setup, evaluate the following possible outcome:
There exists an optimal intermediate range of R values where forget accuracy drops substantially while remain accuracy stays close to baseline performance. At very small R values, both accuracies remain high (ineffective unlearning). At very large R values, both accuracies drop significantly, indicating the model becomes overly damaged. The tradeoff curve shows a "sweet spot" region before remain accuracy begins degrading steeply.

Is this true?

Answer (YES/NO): NO